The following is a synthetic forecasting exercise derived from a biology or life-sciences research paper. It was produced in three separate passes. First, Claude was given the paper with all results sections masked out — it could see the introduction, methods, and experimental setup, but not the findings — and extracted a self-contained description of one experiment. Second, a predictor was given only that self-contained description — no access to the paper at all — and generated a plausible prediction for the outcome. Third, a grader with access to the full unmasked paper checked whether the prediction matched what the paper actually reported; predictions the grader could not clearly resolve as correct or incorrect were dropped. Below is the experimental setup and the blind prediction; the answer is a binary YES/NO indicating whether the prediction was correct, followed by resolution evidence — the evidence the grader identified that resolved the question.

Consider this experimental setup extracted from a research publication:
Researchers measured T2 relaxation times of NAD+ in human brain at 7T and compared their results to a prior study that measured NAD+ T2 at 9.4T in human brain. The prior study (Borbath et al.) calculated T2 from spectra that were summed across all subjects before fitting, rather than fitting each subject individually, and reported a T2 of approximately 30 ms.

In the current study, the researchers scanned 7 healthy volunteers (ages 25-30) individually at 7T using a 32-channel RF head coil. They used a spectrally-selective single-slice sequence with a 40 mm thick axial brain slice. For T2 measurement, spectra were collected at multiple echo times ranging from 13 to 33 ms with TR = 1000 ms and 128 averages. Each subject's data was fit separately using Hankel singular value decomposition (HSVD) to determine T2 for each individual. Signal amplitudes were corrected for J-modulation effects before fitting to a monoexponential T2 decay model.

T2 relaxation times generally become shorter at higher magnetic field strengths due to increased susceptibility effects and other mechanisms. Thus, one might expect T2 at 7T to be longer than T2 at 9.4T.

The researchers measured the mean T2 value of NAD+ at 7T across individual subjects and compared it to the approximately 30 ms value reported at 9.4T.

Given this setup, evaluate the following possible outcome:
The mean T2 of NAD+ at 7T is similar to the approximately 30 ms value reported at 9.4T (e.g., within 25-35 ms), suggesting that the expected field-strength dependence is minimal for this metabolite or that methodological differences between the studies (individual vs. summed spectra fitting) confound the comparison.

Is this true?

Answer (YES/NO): YES